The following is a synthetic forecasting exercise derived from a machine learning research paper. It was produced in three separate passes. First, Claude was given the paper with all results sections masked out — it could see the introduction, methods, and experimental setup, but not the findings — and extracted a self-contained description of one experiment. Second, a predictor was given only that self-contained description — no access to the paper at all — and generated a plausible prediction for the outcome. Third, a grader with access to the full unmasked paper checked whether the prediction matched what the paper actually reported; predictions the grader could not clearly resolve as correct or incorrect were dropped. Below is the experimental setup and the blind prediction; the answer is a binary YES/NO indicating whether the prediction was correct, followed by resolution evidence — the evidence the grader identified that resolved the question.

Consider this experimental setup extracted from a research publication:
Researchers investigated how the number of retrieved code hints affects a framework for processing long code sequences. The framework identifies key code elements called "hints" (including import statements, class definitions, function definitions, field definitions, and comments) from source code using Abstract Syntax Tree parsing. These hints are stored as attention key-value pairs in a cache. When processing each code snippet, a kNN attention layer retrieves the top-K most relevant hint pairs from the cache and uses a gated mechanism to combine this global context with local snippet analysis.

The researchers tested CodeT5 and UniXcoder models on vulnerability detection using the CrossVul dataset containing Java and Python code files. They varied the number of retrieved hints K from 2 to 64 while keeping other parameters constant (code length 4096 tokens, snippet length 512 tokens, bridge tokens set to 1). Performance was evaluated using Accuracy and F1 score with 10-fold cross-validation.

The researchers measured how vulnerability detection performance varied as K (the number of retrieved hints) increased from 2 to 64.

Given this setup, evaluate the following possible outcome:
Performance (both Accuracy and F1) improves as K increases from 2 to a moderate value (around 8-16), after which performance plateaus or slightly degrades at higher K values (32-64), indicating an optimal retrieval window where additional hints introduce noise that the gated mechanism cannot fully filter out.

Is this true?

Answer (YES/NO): NO